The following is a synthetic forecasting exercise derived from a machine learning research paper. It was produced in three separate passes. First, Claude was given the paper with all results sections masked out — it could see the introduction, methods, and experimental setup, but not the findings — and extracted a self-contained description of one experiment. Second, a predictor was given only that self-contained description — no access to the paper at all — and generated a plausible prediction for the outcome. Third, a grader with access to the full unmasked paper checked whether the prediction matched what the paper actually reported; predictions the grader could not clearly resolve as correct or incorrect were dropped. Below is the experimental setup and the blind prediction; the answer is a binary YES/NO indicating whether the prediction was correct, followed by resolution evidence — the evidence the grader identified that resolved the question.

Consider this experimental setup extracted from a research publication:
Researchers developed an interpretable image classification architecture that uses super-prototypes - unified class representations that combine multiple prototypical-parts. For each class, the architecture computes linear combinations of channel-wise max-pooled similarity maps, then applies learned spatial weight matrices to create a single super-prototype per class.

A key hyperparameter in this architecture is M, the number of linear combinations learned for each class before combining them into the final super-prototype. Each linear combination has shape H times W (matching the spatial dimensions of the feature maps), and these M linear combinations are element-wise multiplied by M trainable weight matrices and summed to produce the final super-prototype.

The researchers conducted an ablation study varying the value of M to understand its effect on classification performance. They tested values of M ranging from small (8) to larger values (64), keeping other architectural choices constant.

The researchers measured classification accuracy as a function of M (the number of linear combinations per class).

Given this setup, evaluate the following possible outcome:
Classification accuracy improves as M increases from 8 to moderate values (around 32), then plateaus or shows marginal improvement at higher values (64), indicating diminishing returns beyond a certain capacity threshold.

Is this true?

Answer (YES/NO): NO